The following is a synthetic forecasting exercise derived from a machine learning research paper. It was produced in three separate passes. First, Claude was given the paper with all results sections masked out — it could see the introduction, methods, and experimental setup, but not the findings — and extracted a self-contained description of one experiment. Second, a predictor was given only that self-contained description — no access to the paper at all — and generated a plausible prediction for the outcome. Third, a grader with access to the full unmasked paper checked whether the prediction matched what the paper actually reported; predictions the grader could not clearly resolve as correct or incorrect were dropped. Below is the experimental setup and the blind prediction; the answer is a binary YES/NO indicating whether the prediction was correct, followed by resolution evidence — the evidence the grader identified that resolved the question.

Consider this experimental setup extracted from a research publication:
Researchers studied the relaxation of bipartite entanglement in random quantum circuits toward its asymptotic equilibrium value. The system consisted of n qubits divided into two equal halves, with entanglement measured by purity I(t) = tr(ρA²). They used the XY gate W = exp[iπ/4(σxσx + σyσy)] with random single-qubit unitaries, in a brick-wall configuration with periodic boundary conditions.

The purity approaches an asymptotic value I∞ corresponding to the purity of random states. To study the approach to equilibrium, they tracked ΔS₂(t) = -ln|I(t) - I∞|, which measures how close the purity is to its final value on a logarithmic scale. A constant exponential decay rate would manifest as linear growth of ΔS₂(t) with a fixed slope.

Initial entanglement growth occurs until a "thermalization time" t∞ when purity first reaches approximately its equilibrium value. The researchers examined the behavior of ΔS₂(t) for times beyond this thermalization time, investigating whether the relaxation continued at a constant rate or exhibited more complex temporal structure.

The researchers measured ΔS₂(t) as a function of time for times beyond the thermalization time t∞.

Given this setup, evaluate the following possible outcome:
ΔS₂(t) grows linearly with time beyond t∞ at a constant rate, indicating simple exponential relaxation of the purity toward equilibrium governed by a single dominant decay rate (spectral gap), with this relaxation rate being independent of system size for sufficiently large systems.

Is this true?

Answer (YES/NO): NO